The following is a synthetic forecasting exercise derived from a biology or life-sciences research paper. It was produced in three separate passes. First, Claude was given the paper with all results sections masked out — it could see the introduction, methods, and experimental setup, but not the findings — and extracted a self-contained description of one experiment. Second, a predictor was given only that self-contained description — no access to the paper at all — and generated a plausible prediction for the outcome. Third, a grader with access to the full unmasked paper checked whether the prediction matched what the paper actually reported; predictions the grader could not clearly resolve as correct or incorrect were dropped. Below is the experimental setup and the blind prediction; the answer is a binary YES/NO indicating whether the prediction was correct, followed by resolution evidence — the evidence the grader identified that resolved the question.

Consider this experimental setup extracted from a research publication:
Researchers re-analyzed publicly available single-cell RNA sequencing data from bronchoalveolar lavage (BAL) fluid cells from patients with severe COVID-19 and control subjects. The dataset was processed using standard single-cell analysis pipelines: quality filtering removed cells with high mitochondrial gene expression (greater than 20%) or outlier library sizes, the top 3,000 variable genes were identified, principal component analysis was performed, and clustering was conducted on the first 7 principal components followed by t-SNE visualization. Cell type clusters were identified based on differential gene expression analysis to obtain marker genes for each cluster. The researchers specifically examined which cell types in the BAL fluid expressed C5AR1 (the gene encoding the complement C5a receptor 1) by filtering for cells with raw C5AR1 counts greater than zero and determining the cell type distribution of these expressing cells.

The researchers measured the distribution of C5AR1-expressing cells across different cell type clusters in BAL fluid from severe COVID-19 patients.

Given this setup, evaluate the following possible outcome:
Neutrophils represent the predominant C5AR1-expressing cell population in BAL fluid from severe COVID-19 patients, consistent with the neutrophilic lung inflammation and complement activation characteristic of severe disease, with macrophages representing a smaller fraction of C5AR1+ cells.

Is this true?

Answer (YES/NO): NO